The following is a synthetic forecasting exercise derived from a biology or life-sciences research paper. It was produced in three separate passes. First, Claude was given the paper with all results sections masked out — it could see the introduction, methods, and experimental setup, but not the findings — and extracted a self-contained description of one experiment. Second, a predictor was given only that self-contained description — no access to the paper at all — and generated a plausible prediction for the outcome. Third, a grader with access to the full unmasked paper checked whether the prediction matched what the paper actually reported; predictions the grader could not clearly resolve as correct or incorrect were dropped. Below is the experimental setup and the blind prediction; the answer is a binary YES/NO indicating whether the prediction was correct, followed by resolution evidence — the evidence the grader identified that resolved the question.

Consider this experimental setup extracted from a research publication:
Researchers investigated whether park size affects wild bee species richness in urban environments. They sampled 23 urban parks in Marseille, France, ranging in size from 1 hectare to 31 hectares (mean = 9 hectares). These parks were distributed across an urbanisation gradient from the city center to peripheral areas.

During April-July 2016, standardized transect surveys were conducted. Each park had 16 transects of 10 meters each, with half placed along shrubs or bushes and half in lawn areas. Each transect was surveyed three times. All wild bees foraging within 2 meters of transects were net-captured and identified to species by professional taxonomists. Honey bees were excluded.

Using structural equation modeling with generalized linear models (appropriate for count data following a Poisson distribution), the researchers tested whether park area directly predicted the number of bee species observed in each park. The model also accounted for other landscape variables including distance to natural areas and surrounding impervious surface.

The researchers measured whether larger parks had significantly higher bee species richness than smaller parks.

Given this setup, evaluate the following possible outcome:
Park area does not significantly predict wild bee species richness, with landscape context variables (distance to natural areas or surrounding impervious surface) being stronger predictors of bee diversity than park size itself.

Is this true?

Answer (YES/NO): NO